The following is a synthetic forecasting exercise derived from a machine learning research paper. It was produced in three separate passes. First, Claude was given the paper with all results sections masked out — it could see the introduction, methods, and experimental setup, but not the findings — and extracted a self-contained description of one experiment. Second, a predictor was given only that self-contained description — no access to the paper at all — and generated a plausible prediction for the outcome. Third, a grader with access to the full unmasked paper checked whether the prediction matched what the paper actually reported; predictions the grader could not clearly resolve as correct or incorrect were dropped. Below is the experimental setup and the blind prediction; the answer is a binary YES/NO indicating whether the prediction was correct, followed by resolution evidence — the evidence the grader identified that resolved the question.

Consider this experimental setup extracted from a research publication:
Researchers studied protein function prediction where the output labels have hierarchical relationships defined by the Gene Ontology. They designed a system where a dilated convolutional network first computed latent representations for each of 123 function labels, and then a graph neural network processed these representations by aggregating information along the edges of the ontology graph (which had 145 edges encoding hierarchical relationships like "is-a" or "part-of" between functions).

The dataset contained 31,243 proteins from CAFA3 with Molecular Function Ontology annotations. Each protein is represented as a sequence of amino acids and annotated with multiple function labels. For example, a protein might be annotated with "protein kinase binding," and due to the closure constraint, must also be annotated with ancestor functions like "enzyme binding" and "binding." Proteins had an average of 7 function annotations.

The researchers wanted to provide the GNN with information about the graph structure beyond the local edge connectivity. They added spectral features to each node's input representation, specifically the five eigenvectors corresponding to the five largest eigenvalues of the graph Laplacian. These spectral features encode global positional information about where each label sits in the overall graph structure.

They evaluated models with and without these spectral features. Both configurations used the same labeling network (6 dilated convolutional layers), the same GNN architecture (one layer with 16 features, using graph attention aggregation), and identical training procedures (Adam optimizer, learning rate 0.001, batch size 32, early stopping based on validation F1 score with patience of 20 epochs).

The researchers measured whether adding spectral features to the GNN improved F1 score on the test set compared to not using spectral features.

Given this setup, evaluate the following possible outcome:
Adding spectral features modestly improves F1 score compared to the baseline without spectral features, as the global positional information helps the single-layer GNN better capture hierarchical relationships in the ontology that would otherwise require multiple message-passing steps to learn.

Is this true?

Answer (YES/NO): YES